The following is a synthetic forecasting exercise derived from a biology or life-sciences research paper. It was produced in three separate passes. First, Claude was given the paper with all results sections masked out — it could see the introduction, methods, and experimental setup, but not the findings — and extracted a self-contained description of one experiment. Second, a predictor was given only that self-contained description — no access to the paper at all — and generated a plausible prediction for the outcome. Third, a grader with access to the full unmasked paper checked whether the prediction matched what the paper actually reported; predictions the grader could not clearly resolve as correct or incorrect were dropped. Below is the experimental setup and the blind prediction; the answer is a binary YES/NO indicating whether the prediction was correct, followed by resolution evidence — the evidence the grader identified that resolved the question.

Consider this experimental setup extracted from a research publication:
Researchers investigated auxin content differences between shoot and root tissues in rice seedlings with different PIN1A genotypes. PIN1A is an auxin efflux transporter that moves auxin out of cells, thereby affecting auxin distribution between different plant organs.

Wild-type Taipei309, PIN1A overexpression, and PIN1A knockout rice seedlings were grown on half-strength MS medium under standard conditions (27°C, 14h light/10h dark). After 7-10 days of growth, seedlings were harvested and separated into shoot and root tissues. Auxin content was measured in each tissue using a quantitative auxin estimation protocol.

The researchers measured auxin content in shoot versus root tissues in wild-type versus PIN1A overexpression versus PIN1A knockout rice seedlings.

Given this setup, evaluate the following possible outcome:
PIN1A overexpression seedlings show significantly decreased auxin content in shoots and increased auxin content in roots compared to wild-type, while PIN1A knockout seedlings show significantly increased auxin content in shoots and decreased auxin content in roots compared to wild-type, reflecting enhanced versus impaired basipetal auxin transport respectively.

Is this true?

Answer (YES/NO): NO